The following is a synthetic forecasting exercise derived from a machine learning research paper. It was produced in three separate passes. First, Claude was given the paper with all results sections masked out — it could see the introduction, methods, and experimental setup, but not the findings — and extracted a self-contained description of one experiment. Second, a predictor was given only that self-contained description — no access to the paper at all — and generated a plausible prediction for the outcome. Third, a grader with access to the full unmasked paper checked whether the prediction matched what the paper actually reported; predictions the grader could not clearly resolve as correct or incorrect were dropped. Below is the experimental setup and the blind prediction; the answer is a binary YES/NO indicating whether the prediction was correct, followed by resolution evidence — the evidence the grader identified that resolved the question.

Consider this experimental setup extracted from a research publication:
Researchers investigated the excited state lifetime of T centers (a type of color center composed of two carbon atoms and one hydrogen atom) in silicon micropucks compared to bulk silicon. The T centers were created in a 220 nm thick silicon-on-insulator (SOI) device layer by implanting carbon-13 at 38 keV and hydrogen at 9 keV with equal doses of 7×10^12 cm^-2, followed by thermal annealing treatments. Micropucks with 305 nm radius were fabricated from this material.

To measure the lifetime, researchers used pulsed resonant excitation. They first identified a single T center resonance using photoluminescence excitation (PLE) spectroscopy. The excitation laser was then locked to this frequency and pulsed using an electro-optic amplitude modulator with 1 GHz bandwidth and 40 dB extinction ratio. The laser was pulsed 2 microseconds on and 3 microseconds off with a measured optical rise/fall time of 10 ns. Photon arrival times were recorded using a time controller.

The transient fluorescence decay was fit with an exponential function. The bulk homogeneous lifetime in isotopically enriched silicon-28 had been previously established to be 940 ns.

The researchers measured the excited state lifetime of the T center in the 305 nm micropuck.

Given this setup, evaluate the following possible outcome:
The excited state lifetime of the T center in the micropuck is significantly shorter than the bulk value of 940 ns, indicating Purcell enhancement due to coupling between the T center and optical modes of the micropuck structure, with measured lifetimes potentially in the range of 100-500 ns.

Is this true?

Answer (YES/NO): NO